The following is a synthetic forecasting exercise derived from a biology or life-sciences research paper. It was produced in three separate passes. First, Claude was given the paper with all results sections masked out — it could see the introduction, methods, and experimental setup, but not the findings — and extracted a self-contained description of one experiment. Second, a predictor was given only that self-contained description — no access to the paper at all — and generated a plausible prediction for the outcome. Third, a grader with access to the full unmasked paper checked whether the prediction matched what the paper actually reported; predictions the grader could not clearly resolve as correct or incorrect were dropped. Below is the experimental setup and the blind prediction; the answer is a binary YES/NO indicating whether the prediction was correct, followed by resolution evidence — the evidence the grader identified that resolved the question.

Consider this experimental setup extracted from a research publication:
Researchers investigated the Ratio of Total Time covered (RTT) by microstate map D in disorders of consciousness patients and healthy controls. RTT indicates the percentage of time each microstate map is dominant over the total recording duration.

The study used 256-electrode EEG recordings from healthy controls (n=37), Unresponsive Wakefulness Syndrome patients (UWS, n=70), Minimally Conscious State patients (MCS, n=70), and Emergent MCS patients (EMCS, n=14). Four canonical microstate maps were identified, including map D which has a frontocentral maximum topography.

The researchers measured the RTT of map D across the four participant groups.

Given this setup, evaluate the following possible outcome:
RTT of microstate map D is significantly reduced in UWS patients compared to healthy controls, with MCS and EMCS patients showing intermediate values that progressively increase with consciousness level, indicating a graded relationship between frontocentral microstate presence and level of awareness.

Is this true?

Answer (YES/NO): NO